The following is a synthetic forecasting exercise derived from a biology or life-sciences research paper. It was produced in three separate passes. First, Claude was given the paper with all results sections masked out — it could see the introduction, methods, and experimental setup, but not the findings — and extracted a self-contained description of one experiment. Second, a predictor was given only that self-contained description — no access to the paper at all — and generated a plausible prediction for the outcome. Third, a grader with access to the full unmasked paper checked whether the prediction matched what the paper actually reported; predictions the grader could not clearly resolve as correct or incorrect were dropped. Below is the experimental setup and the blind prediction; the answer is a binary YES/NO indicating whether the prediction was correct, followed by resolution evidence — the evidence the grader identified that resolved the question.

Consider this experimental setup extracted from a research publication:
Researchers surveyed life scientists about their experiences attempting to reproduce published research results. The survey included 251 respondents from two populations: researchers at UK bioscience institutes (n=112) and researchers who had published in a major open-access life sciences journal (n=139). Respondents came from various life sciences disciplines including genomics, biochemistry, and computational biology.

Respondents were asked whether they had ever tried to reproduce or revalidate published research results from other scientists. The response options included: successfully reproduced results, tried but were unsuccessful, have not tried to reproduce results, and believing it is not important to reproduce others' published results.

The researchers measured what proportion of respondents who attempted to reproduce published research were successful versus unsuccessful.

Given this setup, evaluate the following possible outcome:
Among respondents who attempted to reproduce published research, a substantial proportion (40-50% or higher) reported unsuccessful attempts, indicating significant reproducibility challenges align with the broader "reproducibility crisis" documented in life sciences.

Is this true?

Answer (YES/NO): NO